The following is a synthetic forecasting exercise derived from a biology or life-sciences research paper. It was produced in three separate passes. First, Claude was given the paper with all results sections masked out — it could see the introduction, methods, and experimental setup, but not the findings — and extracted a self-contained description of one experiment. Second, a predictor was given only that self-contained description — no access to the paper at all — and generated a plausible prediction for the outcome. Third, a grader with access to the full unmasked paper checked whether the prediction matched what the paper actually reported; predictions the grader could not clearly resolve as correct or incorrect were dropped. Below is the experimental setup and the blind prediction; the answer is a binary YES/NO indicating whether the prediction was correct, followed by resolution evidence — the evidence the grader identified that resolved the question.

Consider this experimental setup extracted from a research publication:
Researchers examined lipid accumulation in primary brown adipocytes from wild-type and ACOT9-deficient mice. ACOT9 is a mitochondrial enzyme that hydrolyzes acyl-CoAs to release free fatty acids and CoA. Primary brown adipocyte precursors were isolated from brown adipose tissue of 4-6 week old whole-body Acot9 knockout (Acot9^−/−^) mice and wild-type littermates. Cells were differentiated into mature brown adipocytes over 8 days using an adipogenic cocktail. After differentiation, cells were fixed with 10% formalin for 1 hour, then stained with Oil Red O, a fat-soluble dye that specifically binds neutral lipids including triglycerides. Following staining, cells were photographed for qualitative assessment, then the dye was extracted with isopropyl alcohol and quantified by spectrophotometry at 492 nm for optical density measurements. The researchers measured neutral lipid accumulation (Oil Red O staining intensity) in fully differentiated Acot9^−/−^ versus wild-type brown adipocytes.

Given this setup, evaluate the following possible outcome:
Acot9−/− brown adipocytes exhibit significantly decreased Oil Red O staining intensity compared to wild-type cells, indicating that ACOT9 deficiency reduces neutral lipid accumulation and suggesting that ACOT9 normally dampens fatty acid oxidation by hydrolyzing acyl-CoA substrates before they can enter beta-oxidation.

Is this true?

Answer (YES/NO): NO